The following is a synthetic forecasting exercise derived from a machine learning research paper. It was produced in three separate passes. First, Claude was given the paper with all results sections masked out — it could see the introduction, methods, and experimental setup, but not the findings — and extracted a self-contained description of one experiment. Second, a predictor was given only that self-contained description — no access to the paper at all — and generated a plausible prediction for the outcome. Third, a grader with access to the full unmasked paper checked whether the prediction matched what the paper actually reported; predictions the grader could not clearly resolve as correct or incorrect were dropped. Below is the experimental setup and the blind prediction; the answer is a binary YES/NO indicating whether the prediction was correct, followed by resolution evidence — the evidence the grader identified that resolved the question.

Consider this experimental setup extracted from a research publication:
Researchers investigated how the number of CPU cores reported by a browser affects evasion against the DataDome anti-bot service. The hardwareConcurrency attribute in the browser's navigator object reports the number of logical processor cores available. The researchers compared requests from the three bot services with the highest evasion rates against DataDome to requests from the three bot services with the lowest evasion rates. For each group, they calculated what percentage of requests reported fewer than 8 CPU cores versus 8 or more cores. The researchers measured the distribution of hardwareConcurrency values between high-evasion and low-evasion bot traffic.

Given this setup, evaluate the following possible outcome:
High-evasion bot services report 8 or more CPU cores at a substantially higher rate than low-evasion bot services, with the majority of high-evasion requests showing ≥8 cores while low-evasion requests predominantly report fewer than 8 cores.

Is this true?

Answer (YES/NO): NO